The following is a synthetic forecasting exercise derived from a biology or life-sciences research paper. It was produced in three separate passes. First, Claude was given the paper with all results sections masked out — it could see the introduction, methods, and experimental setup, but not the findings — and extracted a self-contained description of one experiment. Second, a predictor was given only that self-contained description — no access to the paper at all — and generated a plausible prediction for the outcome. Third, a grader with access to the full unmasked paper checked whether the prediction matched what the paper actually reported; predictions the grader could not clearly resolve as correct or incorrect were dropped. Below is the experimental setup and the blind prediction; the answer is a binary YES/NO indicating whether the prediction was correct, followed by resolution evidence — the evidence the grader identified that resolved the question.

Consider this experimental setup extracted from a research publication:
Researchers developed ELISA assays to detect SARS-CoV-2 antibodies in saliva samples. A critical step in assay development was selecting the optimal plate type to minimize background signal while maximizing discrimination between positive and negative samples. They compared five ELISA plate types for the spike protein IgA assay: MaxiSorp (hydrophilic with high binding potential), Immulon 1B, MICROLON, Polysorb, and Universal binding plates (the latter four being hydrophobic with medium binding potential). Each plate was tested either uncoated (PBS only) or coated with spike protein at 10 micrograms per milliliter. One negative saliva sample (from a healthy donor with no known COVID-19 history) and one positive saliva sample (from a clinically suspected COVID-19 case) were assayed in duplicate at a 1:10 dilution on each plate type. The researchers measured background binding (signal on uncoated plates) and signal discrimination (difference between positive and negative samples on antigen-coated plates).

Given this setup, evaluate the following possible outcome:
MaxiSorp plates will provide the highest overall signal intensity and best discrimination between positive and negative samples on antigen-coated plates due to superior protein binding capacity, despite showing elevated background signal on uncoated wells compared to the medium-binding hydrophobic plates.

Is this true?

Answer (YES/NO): NO